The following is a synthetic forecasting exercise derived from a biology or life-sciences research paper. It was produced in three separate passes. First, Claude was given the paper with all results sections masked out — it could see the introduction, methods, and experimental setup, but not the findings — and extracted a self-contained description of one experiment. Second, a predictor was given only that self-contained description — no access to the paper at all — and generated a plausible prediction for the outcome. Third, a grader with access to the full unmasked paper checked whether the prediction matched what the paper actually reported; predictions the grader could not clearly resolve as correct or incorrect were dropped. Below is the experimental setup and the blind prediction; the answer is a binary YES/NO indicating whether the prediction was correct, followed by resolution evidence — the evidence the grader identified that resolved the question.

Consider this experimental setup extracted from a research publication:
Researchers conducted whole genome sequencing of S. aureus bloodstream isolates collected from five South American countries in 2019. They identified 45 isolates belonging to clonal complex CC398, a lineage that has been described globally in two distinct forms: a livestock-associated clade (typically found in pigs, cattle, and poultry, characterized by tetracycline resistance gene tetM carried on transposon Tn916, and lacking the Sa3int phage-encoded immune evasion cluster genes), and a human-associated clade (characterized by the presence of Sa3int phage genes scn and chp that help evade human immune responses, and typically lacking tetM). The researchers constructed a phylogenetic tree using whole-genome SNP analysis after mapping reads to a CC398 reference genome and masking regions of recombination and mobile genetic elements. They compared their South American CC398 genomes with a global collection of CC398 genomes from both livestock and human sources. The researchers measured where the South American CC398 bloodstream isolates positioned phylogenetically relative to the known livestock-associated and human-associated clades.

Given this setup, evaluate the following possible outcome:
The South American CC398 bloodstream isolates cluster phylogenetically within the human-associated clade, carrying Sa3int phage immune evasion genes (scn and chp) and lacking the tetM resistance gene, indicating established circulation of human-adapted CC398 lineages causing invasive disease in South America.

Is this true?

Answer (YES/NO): YES